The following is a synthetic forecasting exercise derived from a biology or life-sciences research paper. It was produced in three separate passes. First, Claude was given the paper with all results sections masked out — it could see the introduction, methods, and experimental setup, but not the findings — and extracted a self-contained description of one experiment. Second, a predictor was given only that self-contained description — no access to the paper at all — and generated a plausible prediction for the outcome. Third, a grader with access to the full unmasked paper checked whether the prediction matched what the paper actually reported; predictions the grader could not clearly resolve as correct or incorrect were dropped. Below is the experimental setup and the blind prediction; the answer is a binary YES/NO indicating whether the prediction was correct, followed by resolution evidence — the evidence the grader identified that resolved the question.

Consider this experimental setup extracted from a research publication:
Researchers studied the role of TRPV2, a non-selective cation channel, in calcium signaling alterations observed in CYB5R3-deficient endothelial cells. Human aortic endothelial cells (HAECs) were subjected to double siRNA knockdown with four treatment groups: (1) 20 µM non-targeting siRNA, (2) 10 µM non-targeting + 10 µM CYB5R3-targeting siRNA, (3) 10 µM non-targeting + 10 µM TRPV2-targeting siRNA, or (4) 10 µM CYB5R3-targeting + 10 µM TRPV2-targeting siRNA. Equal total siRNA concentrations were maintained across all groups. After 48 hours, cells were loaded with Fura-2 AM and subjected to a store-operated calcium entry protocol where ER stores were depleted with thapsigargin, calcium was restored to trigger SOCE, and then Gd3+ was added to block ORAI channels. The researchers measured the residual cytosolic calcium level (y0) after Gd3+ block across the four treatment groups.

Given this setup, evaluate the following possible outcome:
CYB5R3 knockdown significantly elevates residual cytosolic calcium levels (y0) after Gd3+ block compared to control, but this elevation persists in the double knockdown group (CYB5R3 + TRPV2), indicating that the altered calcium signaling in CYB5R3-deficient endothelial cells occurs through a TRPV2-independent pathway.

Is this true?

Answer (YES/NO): NO